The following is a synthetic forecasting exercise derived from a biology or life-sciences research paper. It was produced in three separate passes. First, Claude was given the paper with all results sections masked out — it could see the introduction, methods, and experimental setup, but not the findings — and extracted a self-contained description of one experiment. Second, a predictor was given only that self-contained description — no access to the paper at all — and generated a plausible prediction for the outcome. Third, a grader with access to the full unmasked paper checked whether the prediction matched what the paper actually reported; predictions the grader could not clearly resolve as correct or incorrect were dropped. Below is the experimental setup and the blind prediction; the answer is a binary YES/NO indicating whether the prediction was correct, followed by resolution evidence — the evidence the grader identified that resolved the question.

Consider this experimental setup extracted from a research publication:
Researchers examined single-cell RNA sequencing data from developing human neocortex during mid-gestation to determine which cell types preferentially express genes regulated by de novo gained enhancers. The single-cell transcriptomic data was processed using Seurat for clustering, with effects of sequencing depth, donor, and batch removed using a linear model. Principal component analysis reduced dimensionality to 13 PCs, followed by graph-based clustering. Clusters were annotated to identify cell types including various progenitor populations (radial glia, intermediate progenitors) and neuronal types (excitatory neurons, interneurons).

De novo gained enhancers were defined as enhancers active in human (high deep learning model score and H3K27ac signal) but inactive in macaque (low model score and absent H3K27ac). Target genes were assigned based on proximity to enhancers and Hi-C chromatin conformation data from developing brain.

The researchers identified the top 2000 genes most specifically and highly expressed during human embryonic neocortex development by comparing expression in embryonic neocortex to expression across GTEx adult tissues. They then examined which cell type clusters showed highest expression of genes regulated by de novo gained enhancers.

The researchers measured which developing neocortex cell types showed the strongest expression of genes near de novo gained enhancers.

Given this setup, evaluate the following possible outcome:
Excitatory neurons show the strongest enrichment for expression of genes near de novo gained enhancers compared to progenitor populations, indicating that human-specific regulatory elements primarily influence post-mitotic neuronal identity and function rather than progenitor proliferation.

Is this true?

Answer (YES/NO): NO